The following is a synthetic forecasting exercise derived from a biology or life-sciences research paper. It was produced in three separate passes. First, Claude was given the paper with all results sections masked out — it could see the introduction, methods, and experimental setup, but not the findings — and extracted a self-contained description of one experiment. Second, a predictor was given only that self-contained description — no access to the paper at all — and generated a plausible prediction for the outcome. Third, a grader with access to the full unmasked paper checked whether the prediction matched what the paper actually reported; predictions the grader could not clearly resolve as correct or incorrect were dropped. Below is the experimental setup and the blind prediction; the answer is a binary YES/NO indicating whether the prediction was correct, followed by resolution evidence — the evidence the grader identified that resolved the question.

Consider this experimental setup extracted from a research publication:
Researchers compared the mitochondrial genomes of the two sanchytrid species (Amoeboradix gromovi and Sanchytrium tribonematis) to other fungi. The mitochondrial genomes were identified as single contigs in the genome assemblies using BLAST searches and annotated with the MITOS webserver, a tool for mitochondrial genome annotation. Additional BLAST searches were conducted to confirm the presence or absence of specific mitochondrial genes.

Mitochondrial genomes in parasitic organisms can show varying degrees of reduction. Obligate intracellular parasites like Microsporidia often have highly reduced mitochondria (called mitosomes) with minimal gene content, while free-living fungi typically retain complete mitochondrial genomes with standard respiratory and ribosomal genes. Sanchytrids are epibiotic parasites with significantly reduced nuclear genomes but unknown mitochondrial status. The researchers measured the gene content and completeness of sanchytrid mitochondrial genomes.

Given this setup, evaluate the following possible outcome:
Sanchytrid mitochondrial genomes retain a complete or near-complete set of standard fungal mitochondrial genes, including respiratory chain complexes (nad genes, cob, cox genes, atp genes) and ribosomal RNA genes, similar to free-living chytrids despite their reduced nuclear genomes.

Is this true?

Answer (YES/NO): YES